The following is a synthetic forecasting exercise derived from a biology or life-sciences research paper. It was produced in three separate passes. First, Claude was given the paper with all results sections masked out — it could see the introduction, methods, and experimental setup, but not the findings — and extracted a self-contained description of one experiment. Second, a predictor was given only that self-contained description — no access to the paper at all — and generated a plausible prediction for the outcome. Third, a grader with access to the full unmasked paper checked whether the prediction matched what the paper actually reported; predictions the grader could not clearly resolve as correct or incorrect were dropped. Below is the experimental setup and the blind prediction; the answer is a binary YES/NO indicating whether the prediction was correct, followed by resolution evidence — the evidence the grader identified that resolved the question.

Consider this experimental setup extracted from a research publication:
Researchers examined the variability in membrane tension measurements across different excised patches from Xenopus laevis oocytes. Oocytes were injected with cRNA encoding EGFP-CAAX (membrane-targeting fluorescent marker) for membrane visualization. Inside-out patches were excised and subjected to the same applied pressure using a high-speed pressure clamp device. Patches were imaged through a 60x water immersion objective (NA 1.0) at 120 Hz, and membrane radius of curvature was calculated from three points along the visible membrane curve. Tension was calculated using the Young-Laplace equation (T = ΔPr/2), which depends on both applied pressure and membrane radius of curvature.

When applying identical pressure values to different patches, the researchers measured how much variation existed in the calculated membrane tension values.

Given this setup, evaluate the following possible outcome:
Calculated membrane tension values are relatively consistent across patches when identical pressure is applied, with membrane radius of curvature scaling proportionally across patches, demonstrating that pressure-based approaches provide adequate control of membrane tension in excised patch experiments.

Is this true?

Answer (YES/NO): NO